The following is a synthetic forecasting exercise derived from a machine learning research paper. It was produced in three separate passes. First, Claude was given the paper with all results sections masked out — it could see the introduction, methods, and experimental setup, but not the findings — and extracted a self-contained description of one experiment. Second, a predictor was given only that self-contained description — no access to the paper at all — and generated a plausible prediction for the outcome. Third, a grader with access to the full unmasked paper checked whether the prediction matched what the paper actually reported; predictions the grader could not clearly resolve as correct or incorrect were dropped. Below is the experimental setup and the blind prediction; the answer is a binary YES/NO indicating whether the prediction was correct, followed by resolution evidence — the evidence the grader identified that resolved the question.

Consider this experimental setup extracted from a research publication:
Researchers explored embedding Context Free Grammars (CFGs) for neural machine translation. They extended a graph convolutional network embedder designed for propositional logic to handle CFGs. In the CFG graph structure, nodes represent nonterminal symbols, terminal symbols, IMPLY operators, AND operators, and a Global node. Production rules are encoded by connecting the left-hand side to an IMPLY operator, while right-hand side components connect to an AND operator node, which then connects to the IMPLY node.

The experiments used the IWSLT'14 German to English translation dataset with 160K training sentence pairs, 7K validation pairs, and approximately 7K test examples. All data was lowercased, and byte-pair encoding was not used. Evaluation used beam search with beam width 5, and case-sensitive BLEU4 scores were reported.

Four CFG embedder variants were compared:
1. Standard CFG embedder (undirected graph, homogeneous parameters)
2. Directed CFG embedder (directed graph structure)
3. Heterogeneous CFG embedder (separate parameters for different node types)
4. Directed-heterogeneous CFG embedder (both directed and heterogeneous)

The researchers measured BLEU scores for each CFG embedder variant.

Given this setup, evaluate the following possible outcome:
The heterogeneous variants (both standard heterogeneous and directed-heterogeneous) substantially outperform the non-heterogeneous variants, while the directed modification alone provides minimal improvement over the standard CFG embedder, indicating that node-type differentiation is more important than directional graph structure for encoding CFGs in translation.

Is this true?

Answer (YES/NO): NO